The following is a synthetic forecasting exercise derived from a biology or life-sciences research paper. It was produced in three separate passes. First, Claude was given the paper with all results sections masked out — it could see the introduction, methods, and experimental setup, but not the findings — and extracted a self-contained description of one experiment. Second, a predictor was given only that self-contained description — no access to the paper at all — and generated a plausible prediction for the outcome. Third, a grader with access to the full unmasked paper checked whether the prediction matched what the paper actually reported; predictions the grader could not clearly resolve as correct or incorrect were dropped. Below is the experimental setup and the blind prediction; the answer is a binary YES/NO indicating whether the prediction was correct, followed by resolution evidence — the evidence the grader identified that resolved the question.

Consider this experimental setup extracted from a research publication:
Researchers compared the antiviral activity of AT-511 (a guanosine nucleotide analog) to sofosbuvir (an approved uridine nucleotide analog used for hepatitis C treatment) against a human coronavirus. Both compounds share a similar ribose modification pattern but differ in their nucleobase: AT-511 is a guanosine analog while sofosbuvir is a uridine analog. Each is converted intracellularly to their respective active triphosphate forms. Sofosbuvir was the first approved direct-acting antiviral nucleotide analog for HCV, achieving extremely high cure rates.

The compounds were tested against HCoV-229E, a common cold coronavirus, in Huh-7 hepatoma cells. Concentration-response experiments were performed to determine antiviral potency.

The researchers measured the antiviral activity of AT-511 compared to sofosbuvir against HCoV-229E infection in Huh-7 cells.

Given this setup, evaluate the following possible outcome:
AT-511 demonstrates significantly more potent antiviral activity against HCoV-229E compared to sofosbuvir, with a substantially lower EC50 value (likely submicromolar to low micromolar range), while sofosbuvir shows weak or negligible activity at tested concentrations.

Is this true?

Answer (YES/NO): YES